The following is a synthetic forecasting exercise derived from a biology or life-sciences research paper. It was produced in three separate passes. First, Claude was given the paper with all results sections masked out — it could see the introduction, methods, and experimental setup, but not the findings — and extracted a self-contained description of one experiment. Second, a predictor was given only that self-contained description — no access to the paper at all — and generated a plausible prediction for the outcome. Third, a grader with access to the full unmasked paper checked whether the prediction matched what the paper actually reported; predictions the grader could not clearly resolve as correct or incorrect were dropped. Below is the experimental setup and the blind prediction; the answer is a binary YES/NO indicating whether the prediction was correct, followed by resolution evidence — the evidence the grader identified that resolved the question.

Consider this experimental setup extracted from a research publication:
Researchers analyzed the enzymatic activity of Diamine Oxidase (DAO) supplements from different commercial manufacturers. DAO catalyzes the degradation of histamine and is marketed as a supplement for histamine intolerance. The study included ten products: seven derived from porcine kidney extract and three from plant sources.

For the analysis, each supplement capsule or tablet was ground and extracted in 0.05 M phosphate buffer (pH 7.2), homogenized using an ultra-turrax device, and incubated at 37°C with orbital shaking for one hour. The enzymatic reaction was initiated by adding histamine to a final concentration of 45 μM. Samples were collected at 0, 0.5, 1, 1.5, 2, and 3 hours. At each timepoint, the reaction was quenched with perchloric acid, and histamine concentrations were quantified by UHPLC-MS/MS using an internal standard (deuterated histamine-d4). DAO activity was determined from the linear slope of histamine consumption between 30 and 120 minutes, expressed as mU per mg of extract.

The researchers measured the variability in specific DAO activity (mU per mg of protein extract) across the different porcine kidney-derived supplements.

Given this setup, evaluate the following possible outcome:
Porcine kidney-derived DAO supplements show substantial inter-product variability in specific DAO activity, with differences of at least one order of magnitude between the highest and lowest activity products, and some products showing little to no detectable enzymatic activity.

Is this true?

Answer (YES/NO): YES